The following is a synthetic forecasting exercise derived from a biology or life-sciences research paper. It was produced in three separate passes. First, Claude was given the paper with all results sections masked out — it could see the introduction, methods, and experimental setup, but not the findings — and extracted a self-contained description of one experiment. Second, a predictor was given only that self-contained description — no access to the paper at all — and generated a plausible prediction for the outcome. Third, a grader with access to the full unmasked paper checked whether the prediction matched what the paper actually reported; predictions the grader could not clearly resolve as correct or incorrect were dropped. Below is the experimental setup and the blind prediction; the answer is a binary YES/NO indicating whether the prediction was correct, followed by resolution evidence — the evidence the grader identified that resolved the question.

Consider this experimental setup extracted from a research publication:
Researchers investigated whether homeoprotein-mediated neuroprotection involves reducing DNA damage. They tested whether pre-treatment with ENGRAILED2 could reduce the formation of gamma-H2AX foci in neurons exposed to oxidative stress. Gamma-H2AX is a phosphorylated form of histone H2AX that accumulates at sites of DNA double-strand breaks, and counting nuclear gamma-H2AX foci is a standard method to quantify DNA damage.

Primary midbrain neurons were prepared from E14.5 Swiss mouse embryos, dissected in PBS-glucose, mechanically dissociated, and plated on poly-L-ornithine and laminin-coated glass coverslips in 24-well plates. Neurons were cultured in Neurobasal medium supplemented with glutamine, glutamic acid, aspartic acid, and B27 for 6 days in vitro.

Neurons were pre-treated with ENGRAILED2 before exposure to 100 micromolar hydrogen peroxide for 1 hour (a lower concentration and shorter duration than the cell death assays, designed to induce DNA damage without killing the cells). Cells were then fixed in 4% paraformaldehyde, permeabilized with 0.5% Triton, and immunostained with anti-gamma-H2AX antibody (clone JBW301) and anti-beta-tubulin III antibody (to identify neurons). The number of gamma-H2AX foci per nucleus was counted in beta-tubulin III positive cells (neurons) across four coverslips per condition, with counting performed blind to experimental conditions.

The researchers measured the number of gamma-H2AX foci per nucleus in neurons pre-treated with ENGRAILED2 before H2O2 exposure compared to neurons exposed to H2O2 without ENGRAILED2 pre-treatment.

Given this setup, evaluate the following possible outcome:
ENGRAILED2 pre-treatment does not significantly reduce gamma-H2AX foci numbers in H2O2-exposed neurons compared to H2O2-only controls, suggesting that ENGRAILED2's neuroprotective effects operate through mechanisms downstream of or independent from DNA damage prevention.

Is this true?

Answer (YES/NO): NO